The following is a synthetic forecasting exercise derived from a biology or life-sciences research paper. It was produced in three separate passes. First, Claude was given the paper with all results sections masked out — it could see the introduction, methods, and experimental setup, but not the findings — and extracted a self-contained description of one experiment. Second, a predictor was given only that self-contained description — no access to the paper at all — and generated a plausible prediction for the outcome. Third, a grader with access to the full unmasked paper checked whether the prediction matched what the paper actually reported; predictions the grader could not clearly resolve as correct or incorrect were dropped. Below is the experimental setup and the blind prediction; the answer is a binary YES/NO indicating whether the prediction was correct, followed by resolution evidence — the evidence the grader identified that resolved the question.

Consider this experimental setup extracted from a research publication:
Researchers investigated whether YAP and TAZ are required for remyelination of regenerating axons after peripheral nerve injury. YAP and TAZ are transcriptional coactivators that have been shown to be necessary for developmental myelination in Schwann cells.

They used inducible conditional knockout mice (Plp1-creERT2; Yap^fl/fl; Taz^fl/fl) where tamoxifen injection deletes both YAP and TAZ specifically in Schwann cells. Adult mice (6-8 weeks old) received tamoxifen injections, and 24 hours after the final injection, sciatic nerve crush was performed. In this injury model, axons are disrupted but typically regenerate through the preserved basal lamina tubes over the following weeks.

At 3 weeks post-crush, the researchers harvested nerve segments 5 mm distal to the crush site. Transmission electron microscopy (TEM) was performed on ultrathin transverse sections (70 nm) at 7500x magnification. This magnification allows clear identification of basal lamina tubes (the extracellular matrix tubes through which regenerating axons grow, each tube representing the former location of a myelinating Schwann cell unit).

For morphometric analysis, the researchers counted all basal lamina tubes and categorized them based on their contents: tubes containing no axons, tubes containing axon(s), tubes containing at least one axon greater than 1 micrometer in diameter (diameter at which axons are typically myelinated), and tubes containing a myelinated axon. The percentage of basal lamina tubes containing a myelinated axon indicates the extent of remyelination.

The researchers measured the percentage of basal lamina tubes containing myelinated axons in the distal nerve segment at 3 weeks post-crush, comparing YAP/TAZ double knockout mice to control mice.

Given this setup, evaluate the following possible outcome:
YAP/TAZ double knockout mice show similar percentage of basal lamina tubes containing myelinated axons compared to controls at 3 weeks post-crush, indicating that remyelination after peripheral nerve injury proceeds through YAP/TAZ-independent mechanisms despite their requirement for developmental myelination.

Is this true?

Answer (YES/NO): NO